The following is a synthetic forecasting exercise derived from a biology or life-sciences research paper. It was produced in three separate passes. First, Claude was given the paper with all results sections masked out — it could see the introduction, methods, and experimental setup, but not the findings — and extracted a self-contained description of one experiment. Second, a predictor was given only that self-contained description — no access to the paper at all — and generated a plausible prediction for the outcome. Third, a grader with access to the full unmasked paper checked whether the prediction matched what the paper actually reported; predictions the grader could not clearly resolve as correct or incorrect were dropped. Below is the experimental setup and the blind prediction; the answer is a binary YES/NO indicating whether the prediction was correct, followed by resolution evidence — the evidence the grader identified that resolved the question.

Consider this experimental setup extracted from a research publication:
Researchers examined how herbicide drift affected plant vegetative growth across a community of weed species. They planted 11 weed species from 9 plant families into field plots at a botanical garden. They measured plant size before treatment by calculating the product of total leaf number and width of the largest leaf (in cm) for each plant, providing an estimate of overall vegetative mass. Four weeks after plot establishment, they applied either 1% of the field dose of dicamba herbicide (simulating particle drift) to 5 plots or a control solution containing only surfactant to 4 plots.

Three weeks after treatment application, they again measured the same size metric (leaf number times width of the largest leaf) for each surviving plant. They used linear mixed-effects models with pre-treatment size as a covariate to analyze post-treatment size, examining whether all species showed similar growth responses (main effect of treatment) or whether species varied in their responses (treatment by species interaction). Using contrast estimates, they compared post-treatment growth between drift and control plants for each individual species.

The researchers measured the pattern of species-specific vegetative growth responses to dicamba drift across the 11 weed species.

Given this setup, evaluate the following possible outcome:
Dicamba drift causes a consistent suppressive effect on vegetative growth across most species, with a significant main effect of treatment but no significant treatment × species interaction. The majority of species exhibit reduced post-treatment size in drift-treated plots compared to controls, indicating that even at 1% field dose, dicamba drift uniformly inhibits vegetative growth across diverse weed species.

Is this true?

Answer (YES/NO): NO